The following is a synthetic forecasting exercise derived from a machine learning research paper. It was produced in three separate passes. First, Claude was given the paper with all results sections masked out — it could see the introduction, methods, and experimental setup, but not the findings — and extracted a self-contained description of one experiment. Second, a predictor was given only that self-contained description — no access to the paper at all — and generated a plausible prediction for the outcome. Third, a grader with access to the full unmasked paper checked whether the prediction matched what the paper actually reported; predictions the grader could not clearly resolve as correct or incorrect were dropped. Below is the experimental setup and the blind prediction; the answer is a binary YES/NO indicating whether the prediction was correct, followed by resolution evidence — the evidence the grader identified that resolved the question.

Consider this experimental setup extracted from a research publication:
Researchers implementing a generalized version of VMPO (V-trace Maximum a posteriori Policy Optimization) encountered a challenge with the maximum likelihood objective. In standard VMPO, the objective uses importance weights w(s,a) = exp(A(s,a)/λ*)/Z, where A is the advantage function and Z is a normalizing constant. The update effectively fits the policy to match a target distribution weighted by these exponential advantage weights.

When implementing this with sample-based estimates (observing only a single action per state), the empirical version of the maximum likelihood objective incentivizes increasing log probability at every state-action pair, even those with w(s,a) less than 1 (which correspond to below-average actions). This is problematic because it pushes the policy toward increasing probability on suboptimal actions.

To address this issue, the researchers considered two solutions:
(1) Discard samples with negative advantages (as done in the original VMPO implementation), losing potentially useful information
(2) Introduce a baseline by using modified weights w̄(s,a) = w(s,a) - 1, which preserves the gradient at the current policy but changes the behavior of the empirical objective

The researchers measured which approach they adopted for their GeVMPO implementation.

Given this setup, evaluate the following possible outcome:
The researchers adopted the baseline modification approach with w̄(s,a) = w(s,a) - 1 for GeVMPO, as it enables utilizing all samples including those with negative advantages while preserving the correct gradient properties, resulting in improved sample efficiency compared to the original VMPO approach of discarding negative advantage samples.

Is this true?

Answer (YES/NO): YES